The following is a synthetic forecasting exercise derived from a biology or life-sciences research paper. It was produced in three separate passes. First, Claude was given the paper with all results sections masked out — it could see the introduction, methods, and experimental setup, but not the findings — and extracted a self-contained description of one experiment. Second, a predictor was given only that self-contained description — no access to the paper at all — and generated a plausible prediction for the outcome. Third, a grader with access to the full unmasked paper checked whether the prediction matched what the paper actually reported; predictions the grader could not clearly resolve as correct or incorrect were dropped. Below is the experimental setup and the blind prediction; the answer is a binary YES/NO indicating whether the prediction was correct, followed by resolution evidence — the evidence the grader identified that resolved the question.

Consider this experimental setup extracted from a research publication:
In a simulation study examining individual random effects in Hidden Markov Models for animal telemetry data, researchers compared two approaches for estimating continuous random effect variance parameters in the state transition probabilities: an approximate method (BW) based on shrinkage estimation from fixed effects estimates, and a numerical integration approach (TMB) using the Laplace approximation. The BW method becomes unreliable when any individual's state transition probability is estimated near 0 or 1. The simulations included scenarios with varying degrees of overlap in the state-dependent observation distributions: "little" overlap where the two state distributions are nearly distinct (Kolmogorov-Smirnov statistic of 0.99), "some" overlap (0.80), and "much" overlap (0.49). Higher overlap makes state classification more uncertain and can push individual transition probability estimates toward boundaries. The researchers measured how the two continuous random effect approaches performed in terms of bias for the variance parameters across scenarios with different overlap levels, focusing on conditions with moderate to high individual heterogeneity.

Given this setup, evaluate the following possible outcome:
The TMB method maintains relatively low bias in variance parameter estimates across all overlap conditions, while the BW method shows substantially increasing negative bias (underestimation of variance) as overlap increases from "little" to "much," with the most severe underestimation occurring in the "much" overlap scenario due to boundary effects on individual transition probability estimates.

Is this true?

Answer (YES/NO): NO